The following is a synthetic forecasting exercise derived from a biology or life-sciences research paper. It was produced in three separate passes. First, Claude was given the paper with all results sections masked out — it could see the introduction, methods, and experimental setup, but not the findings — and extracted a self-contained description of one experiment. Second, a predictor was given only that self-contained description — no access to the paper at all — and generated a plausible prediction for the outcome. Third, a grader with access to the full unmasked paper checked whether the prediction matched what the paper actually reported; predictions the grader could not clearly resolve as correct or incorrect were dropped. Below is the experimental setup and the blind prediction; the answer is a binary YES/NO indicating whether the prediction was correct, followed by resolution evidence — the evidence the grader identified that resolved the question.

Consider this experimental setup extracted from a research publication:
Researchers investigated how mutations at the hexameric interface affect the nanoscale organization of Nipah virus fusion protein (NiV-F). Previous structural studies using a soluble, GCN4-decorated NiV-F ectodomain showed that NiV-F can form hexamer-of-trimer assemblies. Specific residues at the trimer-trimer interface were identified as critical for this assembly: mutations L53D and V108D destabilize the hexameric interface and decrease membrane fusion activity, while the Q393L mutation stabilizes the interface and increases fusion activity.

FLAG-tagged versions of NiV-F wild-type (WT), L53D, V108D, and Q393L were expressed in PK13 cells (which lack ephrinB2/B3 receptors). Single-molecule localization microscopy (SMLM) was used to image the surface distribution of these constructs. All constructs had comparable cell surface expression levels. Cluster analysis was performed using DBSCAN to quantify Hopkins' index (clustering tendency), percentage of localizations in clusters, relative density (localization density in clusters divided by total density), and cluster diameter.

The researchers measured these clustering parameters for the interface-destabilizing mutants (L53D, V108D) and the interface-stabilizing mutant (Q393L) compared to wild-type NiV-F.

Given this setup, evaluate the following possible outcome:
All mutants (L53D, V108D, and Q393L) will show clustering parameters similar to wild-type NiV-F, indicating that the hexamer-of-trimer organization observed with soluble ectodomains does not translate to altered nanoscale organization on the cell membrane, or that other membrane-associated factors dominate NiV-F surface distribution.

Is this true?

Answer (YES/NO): NO